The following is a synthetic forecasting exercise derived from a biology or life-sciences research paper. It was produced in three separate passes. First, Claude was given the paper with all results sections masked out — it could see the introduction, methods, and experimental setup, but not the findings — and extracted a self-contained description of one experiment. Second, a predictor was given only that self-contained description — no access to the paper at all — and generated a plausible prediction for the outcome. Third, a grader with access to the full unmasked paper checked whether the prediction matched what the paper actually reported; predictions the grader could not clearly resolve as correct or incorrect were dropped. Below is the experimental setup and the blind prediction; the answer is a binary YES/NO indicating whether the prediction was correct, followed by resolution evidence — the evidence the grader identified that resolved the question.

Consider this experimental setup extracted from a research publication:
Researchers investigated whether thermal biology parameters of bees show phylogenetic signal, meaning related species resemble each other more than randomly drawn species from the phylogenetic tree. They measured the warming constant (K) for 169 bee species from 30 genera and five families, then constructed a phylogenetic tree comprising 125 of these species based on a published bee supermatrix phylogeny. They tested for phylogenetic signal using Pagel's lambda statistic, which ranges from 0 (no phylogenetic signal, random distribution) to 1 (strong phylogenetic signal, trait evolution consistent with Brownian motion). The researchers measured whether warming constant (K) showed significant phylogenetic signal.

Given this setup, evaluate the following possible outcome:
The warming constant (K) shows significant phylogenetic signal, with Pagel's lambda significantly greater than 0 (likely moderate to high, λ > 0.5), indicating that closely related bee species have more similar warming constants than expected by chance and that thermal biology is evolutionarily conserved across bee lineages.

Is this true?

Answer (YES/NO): YES